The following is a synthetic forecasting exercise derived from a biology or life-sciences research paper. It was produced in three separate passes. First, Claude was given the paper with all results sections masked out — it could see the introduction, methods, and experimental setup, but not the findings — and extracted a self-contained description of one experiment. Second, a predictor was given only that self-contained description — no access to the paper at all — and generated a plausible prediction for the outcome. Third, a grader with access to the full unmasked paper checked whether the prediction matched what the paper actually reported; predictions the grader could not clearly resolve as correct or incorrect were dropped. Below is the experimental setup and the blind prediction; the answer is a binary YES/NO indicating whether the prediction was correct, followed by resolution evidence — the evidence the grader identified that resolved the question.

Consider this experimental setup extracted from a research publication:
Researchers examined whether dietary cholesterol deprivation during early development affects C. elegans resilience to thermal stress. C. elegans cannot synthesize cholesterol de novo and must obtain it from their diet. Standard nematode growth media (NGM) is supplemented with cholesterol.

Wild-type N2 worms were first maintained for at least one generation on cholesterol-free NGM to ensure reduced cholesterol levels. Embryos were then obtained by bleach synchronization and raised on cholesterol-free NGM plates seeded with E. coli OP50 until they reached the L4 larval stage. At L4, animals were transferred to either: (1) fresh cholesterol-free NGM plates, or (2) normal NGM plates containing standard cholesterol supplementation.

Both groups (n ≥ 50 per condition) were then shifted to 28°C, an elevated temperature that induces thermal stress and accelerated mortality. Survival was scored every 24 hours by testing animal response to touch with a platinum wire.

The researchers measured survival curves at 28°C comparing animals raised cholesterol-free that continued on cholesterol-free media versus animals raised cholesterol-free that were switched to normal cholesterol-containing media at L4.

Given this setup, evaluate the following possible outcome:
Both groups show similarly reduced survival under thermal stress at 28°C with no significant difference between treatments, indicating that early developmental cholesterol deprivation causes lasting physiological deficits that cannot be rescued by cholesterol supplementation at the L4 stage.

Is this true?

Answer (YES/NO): YES